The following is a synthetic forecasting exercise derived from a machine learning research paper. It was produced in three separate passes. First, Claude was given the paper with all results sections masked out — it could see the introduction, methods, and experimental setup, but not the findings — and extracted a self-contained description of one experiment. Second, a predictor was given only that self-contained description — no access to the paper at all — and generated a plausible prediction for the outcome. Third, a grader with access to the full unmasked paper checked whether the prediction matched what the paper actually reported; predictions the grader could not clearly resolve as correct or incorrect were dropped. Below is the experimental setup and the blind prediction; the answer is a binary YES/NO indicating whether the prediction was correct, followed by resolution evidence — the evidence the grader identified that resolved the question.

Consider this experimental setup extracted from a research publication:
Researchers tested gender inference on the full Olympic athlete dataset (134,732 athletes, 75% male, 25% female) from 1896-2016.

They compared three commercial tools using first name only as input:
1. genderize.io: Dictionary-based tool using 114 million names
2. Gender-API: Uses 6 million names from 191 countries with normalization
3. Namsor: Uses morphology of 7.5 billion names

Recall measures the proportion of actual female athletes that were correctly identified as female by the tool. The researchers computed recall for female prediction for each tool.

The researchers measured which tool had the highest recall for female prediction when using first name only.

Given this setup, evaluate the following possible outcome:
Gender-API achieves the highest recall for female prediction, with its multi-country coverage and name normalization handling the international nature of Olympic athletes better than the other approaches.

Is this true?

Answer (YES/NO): YES